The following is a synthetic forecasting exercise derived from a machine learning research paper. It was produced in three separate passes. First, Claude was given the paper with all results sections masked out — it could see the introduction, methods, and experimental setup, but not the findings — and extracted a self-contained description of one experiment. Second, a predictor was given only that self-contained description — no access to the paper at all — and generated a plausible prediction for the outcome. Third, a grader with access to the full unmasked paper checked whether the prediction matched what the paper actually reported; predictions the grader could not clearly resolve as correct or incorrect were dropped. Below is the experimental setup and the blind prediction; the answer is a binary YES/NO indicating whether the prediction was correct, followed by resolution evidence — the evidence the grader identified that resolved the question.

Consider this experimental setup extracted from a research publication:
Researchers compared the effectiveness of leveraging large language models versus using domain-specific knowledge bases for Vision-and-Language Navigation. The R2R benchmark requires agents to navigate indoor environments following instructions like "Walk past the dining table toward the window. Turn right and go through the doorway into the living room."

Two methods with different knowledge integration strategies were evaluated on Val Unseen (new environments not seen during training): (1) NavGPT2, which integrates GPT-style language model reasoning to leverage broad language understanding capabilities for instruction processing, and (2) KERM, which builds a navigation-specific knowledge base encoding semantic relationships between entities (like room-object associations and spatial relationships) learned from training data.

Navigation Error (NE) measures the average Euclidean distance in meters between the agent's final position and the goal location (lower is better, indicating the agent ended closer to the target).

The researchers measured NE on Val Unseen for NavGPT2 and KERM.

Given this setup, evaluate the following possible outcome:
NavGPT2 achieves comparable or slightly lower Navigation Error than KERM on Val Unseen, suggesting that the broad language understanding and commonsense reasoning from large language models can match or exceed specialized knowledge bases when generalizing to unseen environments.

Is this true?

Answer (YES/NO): YES